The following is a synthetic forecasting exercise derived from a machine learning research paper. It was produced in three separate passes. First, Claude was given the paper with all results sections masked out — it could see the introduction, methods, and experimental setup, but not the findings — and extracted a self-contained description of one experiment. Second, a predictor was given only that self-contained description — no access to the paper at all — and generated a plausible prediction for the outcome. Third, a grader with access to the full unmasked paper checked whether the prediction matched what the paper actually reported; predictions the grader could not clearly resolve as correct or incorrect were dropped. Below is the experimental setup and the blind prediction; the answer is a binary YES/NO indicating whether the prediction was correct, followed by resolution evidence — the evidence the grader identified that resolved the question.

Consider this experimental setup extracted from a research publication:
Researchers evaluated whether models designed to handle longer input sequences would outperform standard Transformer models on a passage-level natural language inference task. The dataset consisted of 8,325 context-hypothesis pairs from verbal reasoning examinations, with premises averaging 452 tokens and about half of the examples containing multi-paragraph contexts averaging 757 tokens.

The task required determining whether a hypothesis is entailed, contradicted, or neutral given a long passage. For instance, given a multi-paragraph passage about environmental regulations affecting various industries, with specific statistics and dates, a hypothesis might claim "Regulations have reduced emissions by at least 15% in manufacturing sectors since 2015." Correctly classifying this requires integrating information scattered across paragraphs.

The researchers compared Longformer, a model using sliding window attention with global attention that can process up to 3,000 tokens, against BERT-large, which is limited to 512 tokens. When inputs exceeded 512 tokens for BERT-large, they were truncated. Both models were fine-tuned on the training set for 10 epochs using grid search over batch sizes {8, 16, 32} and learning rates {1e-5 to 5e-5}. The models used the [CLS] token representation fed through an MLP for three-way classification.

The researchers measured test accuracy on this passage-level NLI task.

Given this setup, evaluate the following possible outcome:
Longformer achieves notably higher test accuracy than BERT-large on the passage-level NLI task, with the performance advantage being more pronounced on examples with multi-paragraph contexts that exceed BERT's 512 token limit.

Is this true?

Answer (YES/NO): NO